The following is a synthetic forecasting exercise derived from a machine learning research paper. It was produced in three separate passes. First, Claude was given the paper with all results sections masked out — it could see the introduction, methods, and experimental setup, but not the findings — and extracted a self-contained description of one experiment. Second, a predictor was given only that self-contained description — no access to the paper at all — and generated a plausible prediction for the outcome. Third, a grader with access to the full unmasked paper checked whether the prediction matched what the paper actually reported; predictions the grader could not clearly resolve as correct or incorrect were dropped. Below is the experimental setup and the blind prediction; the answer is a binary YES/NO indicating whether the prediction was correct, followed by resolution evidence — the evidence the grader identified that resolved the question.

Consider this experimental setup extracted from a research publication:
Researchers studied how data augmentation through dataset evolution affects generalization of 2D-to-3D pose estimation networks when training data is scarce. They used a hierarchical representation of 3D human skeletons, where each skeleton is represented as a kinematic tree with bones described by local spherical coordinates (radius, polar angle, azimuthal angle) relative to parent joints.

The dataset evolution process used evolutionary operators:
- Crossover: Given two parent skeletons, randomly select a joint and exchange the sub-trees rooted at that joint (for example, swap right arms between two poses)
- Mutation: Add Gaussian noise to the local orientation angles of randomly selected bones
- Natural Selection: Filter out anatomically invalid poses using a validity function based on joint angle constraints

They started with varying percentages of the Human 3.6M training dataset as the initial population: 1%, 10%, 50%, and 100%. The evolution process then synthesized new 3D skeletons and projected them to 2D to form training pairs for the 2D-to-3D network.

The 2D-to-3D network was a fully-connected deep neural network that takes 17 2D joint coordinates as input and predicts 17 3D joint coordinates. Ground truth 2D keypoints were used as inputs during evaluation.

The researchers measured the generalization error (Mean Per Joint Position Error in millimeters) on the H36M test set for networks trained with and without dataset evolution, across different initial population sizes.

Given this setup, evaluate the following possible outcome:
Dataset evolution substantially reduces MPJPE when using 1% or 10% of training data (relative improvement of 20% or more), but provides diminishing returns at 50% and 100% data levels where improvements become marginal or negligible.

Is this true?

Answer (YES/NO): NO